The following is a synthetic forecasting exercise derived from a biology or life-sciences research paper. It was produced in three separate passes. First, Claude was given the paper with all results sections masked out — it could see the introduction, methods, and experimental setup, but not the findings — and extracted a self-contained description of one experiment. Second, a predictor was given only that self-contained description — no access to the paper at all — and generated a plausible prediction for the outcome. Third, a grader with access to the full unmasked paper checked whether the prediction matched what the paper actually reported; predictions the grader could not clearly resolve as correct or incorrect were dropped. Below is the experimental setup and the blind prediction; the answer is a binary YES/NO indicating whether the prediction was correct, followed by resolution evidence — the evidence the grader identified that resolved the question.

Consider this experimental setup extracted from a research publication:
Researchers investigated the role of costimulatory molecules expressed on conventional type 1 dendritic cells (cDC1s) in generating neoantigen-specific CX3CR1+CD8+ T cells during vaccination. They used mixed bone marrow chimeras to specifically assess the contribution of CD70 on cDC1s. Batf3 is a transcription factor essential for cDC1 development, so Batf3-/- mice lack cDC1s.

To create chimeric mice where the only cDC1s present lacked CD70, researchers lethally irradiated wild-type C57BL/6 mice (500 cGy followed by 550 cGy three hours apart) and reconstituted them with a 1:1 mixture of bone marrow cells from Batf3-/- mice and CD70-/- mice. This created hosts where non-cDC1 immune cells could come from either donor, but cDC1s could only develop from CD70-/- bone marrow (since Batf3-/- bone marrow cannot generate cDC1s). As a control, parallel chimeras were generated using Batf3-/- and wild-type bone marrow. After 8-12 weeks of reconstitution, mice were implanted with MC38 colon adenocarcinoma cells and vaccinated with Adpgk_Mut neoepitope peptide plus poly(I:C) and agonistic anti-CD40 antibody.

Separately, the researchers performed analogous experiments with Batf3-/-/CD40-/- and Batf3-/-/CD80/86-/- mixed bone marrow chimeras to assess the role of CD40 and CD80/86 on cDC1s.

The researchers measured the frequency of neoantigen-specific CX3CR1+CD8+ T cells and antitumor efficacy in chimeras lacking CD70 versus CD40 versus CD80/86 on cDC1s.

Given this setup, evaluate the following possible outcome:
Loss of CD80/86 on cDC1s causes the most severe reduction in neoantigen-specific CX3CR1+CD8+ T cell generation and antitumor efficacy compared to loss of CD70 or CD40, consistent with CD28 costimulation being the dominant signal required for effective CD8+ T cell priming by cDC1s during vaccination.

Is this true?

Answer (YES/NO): NO